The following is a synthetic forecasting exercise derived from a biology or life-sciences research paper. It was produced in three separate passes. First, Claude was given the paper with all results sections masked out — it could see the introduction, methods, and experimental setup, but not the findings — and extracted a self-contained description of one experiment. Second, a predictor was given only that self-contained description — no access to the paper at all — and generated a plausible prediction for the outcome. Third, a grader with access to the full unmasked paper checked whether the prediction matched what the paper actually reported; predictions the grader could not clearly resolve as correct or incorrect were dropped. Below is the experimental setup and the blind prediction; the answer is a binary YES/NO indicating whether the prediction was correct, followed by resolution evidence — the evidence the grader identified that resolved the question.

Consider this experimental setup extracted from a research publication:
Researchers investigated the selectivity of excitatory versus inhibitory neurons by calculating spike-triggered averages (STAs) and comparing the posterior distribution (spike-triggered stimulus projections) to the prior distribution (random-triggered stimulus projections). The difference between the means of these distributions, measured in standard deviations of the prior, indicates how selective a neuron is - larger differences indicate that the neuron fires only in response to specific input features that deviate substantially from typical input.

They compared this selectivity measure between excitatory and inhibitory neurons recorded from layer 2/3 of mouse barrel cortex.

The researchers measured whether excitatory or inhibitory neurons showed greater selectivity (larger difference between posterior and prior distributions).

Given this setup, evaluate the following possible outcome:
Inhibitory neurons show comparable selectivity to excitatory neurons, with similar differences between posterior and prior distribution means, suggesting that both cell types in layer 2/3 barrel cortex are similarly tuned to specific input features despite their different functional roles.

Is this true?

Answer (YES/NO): NO